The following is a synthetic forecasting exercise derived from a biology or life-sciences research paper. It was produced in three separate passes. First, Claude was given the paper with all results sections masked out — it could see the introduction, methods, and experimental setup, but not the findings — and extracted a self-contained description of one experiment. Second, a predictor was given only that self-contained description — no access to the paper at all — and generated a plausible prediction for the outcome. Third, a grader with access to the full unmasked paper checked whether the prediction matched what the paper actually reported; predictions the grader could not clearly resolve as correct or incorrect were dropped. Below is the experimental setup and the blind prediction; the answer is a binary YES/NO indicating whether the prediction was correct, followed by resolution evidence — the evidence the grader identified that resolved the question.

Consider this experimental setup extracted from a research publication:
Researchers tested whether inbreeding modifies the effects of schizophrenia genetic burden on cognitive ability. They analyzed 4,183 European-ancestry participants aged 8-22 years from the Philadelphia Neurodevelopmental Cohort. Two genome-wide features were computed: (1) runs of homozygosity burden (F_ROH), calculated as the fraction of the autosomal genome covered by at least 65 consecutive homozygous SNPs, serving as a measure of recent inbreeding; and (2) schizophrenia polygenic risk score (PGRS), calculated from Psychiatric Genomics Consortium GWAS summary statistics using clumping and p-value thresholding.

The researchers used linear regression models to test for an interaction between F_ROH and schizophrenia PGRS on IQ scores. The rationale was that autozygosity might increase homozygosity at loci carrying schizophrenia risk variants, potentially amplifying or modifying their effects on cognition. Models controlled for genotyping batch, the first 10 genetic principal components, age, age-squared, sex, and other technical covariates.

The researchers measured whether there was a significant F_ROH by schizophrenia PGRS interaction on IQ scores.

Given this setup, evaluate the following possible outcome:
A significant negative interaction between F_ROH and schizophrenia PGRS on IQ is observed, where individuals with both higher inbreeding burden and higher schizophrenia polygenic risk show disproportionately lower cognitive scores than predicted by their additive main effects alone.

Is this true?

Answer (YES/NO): NO